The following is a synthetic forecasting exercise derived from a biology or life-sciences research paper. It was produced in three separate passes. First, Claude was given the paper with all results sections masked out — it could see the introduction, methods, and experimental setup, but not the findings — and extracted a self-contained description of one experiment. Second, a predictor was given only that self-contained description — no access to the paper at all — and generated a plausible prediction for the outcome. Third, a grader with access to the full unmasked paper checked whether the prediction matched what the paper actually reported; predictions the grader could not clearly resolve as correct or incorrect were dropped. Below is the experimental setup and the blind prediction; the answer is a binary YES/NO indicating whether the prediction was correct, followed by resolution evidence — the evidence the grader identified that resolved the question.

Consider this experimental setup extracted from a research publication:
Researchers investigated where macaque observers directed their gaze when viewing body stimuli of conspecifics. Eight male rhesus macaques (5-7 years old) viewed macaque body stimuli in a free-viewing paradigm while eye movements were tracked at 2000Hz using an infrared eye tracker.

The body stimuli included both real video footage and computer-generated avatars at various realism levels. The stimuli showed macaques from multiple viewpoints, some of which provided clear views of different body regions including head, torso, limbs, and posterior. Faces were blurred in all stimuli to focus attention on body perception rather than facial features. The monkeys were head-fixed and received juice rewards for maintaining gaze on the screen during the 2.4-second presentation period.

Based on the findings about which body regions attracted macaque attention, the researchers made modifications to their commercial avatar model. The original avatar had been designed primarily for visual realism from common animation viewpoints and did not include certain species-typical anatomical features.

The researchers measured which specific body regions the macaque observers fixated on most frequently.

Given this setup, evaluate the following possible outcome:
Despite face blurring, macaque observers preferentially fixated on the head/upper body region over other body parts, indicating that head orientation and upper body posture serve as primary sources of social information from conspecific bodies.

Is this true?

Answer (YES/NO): NO